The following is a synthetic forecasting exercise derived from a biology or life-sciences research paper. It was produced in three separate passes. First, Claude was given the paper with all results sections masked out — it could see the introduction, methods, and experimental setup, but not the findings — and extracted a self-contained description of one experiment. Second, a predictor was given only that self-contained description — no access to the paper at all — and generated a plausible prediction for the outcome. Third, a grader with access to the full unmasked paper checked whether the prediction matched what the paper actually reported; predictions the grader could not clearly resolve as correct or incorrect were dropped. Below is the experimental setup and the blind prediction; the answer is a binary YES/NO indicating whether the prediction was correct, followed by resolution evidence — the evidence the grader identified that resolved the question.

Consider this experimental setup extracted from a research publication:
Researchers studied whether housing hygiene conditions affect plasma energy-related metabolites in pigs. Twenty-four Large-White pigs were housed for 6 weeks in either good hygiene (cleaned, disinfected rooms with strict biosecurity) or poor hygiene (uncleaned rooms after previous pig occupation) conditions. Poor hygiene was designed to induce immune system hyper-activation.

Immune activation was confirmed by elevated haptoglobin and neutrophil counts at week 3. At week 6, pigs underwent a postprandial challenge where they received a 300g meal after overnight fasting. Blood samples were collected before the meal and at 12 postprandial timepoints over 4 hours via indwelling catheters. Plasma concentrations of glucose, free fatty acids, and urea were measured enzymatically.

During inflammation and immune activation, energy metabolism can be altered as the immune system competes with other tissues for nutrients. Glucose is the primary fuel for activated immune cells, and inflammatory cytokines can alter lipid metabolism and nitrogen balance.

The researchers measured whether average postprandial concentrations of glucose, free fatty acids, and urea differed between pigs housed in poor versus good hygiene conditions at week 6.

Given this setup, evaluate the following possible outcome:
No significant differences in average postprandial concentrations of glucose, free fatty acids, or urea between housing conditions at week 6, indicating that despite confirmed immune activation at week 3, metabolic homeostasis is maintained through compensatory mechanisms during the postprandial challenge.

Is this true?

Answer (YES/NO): YES